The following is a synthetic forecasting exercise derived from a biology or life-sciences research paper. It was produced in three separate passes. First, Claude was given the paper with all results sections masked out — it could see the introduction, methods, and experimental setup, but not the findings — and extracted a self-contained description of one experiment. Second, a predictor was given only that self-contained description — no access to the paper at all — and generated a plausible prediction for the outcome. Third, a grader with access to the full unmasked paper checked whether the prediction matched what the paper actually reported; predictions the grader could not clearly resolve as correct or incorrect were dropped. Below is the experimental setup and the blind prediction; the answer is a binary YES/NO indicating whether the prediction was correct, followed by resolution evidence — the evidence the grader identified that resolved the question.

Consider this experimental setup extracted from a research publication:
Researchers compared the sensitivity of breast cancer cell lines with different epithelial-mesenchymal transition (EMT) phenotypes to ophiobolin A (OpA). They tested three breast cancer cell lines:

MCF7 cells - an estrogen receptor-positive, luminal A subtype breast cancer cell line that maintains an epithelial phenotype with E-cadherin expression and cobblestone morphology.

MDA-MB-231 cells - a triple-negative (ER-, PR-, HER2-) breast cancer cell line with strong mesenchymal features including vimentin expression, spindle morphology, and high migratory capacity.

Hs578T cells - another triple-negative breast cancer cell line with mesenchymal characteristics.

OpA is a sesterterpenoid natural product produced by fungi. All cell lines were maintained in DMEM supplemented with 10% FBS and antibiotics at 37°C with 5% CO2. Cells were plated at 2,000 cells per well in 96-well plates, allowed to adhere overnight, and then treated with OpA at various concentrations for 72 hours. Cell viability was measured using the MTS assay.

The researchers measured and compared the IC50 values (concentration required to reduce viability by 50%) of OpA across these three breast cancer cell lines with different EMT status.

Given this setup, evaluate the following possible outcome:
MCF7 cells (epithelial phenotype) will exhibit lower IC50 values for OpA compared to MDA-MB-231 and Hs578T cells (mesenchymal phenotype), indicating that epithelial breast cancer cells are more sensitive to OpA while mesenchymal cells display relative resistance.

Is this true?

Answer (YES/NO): NO